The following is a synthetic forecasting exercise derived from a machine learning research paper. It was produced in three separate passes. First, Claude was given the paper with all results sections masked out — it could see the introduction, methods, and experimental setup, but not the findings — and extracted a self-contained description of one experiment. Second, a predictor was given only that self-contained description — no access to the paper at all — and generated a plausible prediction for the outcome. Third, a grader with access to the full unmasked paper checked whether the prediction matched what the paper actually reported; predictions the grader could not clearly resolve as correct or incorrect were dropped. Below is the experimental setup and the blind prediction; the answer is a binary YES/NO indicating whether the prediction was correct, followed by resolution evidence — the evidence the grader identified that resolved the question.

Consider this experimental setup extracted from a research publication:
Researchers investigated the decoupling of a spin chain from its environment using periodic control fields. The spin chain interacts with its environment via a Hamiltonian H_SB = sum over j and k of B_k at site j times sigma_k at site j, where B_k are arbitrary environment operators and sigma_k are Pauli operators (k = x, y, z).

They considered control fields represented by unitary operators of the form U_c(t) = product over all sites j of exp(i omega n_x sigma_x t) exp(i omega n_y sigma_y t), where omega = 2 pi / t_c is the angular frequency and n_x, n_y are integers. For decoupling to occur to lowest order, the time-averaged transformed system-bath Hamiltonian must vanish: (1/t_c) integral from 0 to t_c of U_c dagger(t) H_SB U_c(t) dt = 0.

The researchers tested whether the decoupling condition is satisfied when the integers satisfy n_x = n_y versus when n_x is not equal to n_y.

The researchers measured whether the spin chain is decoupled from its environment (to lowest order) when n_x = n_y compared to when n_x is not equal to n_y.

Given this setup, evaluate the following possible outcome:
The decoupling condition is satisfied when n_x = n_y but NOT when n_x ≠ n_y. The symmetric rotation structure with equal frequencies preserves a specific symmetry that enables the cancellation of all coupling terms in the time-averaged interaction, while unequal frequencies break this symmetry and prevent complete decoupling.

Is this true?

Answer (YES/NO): NO